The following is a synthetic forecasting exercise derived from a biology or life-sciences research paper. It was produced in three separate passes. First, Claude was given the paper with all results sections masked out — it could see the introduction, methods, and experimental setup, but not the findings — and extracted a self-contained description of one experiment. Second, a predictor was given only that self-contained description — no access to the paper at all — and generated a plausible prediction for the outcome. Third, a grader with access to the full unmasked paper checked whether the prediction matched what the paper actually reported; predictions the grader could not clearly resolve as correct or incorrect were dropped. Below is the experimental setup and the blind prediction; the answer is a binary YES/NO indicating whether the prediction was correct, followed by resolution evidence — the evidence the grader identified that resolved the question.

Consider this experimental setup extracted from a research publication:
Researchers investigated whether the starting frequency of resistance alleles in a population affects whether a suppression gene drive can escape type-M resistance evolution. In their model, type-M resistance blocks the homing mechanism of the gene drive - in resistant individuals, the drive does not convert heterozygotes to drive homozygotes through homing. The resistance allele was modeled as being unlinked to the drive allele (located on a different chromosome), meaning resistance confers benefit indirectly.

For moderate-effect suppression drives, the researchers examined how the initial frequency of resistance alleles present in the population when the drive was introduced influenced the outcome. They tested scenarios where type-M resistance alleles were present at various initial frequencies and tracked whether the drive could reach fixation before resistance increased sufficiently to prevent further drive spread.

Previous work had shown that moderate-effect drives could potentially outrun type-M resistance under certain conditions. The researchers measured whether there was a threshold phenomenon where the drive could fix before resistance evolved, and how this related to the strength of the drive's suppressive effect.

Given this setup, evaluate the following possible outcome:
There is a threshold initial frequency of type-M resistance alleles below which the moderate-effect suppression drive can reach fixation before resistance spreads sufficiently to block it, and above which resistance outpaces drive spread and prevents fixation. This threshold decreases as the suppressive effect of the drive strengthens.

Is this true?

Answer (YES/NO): YES